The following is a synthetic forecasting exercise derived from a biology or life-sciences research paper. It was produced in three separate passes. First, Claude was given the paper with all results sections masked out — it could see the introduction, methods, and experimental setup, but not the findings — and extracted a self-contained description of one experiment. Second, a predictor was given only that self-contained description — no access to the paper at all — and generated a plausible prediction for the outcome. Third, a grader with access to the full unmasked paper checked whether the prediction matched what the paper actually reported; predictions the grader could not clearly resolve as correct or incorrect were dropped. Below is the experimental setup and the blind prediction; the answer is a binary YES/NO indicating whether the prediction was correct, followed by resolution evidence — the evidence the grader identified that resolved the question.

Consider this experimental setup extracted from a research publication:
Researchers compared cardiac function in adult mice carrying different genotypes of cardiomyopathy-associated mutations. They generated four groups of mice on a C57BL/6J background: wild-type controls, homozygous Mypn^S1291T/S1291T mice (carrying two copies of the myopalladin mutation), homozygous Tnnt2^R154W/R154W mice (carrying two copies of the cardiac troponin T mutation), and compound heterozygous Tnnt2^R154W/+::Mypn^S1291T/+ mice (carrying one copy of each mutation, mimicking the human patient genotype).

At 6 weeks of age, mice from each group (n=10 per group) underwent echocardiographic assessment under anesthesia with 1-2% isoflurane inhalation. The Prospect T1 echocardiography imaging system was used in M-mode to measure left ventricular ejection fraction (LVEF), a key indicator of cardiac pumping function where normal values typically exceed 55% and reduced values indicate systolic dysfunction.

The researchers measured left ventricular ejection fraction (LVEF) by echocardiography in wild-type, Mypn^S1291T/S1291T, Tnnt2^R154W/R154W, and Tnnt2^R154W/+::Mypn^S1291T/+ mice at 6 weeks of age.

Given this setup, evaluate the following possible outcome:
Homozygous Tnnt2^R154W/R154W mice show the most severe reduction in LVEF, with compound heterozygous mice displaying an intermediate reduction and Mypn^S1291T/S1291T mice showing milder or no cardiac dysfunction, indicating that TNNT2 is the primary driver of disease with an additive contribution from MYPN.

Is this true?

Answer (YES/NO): NO